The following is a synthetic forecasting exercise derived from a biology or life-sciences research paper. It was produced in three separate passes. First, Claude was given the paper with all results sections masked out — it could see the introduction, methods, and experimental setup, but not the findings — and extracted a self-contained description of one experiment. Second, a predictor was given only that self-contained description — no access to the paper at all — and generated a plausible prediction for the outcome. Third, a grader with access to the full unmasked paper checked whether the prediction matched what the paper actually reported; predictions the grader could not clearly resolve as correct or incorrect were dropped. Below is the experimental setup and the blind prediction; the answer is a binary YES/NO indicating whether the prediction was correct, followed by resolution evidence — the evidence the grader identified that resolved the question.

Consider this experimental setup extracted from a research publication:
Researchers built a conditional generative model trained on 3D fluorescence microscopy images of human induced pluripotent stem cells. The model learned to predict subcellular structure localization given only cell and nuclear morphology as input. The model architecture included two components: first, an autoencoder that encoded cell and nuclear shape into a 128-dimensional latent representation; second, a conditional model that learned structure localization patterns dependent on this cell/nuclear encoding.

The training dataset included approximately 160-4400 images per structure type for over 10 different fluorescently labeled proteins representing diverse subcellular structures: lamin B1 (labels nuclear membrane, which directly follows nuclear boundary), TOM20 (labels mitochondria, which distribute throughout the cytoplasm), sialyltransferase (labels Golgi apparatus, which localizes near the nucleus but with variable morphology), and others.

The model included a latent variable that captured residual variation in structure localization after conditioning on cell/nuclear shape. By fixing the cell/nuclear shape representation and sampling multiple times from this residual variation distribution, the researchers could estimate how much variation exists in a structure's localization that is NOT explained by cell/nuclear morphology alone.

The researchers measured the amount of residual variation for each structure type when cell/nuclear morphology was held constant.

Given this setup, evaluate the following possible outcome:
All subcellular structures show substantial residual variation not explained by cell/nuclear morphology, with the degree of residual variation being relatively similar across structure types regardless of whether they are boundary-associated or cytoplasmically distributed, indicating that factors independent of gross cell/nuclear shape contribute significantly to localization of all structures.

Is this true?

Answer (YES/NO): NO